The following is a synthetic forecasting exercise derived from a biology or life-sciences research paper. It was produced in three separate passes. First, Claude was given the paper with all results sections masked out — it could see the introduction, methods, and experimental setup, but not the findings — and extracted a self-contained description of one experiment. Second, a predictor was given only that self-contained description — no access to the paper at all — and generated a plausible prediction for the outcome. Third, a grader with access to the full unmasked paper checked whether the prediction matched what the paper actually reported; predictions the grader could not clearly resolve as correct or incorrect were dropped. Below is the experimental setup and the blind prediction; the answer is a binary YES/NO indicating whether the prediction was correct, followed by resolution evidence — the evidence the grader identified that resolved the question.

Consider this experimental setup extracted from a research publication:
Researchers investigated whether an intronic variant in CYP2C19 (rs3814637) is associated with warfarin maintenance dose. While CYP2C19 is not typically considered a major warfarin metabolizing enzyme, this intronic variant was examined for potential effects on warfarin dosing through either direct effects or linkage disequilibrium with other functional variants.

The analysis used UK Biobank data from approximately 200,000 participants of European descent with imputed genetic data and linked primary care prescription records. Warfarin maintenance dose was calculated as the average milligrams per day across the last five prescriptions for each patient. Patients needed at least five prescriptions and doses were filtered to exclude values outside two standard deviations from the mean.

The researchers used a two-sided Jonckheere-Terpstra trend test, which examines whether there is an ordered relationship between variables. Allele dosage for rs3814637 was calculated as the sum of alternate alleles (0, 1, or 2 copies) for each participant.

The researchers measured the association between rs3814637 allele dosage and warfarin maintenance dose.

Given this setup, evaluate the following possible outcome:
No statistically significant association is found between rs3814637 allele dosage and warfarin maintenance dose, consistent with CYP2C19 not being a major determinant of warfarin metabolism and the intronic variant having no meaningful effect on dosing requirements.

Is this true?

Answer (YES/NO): NO